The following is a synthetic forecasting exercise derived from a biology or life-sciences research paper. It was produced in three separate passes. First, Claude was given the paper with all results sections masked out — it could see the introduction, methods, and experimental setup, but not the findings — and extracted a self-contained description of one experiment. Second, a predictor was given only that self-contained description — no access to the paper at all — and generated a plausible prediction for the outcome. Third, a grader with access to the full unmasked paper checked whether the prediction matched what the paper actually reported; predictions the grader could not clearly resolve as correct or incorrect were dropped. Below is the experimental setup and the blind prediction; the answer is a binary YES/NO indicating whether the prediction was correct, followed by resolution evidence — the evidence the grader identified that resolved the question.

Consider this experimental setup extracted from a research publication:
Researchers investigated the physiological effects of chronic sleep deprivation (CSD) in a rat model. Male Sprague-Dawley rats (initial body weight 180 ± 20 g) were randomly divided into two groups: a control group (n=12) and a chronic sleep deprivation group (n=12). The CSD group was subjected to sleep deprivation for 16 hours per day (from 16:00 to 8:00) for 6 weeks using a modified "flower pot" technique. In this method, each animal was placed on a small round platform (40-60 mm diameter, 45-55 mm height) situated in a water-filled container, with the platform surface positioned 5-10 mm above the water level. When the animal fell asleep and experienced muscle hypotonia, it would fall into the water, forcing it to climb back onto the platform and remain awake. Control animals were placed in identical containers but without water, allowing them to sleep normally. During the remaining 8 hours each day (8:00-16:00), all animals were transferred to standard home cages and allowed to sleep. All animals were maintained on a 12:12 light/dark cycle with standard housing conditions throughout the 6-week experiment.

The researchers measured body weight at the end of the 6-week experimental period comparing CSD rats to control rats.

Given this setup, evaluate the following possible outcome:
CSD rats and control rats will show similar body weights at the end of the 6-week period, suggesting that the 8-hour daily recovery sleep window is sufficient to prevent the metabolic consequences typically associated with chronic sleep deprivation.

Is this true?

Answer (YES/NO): NO